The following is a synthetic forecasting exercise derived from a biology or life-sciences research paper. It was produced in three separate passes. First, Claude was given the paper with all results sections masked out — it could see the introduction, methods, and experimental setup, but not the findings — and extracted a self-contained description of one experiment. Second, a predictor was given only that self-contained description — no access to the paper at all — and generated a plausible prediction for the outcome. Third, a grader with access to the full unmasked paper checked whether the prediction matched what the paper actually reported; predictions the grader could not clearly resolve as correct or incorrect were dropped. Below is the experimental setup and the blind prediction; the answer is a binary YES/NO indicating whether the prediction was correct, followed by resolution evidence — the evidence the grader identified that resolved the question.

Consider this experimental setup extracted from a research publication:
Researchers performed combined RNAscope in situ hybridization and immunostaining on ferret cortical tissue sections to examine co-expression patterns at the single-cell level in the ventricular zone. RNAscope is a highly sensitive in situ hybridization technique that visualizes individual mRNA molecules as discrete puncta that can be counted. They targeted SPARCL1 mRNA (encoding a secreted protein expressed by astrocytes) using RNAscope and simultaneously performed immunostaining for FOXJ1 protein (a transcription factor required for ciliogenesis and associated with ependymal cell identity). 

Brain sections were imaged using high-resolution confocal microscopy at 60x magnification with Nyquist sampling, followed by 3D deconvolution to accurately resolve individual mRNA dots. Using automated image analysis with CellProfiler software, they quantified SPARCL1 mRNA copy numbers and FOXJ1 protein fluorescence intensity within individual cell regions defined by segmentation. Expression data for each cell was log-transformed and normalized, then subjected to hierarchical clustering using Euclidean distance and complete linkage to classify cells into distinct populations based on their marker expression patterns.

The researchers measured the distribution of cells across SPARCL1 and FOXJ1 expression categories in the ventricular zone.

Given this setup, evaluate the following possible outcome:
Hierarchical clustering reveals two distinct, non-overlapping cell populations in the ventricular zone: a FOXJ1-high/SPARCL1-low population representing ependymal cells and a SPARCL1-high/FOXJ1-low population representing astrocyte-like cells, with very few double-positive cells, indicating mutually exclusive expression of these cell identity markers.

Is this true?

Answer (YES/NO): NO